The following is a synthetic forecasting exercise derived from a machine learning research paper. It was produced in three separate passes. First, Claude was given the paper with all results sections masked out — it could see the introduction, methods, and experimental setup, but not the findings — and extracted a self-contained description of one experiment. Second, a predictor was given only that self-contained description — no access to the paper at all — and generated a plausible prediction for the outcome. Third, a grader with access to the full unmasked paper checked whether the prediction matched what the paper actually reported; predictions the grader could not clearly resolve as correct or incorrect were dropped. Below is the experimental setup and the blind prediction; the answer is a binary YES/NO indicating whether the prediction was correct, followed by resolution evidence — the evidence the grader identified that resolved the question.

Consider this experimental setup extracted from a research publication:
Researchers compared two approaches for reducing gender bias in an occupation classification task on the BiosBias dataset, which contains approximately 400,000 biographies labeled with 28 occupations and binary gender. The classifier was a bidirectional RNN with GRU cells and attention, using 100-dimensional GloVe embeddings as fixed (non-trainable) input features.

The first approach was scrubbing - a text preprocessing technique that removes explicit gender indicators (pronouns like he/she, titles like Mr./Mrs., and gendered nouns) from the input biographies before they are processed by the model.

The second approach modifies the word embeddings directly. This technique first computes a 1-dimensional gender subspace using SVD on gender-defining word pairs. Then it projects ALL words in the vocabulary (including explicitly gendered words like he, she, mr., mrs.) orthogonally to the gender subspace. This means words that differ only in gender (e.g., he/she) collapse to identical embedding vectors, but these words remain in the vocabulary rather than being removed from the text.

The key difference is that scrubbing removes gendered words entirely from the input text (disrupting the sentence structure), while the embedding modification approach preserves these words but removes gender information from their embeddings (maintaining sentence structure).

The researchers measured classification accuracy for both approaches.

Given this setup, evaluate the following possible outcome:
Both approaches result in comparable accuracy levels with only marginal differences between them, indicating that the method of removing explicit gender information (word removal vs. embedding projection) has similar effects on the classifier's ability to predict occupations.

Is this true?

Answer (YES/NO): NO